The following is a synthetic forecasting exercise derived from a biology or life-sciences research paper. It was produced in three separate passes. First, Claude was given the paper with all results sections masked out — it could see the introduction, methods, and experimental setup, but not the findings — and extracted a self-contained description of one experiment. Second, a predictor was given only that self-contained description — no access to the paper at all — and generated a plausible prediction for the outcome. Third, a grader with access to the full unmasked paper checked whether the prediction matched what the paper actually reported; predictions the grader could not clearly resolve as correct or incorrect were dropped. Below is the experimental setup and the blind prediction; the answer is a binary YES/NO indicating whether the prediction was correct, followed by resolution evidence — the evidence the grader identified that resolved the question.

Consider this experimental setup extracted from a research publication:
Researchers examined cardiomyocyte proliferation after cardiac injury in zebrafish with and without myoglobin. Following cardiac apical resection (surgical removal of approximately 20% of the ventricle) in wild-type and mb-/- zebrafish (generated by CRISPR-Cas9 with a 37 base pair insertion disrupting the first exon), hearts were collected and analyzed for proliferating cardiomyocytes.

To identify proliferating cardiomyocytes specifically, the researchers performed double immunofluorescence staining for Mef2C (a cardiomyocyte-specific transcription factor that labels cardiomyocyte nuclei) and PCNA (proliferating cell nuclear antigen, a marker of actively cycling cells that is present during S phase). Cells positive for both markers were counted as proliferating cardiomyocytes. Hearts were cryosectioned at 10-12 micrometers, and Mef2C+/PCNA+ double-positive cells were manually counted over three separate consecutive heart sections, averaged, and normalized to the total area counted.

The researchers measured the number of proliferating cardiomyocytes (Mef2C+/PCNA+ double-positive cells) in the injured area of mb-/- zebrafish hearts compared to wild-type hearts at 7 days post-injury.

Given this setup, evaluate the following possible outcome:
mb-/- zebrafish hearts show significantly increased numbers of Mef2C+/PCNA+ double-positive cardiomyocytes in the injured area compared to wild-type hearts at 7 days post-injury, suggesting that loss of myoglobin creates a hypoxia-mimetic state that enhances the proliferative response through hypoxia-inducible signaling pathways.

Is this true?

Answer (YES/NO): NO